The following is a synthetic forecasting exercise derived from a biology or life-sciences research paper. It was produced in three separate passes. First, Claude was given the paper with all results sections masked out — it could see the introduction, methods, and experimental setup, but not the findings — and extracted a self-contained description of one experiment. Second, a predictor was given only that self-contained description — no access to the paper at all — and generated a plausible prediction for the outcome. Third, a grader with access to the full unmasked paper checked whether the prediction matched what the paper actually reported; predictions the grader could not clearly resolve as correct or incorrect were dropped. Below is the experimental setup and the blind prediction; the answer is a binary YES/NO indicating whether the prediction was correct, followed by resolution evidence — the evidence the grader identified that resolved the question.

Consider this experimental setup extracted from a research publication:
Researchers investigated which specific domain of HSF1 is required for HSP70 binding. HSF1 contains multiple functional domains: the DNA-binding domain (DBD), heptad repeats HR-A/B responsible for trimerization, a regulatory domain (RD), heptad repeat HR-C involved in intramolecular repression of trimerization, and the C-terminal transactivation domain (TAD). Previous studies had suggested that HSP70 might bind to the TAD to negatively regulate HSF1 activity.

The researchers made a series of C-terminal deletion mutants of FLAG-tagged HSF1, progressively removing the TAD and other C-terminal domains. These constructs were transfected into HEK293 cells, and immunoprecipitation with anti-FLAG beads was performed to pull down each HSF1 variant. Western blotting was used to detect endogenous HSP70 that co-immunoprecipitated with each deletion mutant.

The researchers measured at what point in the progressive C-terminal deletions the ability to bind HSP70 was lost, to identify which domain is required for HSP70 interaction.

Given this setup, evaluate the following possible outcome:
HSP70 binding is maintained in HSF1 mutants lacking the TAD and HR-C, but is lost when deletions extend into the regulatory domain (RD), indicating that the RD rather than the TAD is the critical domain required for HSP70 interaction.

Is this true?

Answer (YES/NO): YES